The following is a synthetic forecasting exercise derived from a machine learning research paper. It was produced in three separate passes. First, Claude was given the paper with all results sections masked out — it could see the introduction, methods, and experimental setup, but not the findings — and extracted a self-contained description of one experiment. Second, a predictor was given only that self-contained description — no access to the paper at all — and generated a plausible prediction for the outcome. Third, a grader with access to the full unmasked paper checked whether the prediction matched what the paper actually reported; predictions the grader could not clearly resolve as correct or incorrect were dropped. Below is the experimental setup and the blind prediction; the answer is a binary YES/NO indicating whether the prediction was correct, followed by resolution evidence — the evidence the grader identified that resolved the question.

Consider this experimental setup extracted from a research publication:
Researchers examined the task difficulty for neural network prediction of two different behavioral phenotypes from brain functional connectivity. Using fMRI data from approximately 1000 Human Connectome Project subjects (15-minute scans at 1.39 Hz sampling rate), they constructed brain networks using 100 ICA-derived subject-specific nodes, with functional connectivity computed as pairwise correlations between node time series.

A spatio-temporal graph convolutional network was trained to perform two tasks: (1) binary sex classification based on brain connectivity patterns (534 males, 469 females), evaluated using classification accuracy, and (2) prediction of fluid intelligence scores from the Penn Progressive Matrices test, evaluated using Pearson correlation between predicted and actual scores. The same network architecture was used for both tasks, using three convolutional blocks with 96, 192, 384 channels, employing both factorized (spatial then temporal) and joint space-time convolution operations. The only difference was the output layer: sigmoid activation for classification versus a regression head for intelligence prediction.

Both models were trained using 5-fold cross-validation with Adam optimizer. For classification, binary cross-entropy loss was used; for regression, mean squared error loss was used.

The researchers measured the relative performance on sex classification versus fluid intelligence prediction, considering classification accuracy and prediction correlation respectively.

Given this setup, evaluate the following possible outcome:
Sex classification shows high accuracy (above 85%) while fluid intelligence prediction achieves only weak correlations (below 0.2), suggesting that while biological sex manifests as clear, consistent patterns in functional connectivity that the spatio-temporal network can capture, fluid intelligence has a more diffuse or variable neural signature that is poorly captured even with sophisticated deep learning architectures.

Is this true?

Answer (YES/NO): NO